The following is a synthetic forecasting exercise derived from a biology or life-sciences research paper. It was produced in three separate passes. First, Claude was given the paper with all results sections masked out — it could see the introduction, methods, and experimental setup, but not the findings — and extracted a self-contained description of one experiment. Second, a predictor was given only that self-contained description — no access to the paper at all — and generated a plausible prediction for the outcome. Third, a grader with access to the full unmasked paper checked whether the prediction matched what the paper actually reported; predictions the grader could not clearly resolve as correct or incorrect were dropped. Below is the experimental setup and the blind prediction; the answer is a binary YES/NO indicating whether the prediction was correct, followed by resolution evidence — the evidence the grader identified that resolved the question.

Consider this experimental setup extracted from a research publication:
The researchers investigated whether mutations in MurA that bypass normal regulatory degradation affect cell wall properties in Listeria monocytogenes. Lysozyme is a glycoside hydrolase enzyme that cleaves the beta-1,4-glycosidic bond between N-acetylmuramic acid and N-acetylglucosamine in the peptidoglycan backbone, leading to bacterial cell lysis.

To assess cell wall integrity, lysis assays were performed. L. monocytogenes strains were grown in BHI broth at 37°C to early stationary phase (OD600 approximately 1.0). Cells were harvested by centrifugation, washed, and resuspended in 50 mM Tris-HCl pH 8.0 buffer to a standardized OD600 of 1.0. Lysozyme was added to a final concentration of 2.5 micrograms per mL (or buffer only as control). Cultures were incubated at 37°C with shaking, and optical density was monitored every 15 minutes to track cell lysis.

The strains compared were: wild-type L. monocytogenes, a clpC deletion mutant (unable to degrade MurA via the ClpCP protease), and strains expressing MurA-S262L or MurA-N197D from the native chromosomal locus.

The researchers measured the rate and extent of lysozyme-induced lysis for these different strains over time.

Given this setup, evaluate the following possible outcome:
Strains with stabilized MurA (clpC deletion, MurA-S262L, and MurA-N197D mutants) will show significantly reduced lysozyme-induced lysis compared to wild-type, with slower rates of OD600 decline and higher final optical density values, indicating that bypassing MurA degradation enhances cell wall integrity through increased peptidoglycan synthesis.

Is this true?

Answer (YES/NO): NO